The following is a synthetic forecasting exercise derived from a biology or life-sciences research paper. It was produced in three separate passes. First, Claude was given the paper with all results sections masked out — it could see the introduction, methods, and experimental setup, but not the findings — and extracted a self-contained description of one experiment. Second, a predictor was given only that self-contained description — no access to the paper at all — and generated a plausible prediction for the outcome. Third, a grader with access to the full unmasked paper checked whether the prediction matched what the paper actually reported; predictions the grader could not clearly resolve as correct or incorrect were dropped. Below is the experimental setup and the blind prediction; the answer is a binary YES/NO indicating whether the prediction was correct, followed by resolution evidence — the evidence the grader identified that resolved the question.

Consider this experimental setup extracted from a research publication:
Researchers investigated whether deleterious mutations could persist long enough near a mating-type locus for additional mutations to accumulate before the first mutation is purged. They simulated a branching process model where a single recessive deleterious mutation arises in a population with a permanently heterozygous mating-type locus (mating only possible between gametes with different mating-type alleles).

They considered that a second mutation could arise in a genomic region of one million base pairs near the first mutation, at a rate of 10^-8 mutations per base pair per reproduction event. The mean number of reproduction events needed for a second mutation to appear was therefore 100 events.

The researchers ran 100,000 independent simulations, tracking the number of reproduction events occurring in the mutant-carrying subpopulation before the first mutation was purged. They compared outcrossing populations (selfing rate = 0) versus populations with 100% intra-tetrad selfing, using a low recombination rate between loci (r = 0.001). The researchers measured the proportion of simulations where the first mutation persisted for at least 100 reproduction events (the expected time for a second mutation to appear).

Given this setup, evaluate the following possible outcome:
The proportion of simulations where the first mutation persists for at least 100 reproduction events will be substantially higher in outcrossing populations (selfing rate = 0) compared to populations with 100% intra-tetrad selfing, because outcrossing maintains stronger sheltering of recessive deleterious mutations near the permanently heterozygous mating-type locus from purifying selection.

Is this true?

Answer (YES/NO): NO